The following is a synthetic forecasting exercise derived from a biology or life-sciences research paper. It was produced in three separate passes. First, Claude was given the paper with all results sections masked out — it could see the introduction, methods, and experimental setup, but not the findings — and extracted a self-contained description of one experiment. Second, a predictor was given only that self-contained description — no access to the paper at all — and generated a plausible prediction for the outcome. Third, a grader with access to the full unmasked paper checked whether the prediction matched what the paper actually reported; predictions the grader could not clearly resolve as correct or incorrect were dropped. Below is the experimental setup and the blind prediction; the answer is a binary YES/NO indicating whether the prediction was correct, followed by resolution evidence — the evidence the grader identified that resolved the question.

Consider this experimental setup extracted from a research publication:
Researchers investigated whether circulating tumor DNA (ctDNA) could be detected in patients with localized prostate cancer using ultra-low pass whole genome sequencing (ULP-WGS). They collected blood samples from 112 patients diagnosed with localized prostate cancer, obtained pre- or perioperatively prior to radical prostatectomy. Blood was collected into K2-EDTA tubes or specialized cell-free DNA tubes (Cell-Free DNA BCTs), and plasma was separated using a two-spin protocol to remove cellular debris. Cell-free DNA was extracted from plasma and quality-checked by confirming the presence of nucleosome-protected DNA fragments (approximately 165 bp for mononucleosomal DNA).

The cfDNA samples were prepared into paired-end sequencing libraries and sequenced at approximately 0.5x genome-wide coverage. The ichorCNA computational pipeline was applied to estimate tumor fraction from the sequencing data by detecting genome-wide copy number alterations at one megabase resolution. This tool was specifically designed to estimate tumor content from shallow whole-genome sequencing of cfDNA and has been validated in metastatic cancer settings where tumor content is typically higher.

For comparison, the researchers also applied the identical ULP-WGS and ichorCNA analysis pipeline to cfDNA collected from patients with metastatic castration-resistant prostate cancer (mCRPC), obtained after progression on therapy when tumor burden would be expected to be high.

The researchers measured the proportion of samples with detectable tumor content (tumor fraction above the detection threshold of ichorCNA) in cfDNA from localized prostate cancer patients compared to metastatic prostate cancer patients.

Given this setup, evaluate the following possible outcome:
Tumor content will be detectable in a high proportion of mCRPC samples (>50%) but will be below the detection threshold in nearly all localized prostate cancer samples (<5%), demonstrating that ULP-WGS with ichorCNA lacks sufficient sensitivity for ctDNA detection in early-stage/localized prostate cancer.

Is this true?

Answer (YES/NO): YES